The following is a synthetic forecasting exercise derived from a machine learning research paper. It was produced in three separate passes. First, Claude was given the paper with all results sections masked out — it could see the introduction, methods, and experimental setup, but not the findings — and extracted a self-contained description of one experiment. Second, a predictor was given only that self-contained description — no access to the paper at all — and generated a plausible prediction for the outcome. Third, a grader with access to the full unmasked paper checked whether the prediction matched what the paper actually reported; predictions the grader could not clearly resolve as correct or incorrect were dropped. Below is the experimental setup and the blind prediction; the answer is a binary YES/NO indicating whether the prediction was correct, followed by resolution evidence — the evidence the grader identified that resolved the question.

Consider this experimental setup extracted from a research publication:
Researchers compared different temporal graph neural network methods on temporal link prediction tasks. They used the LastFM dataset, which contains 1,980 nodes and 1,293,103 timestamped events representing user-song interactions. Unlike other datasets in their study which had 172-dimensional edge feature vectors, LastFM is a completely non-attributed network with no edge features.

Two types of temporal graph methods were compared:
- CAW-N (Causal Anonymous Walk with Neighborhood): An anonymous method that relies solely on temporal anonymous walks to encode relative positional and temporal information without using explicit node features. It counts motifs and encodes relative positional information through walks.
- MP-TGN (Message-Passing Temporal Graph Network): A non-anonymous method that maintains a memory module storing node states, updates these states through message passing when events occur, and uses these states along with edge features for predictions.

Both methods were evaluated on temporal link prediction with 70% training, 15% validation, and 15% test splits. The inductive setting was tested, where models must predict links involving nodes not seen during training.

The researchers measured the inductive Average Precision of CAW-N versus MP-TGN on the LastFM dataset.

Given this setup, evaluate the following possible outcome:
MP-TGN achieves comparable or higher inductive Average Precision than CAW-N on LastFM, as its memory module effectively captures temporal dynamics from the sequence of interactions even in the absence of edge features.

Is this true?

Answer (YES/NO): NO